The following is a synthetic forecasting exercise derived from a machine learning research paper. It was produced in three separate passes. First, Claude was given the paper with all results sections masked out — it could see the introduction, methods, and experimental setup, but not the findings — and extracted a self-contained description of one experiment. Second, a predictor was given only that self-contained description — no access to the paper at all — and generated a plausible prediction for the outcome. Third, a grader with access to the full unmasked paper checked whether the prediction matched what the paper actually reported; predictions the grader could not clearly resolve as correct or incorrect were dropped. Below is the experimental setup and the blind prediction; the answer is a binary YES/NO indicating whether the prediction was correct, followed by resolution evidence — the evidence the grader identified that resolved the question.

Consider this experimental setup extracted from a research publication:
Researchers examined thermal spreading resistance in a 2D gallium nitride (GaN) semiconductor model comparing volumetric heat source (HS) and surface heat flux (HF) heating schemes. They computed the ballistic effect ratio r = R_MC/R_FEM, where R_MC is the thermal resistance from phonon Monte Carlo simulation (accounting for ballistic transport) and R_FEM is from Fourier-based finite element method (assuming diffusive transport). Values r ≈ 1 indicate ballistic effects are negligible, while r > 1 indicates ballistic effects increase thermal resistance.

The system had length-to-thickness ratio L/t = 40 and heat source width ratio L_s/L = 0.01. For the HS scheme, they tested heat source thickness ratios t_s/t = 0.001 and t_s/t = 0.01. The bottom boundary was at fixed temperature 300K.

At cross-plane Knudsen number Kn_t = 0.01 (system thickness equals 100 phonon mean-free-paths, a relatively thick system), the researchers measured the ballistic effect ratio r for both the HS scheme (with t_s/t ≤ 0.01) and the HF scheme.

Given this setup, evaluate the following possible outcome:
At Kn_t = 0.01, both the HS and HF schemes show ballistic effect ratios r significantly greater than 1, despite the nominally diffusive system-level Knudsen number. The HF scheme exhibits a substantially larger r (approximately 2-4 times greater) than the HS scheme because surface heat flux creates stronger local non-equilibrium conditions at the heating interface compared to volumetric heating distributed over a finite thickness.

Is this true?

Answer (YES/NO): NO